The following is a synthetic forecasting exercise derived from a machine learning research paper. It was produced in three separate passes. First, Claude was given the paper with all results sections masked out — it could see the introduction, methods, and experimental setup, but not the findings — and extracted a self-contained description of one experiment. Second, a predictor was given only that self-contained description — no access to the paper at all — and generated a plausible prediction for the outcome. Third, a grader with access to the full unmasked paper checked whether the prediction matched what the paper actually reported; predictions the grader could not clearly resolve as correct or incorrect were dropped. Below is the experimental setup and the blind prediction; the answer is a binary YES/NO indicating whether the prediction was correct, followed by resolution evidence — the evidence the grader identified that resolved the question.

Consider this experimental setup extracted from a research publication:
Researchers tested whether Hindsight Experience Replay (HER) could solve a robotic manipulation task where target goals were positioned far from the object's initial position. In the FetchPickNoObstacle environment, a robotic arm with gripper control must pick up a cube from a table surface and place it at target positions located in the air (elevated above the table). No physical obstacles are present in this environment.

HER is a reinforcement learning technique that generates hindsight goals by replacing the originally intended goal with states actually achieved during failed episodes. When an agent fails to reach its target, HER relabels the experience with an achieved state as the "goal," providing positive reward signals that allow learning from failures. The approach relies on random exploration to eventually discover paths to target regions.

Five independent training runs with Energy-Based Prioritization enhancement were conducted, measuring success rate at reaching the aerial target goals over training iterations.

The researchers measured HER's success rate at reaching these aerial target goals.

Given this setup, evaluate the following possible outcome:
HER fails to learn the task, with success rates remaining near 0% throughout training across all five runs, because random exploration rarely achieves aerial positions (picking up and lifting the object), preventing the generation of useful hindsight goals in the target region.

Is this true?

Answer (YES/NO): YES